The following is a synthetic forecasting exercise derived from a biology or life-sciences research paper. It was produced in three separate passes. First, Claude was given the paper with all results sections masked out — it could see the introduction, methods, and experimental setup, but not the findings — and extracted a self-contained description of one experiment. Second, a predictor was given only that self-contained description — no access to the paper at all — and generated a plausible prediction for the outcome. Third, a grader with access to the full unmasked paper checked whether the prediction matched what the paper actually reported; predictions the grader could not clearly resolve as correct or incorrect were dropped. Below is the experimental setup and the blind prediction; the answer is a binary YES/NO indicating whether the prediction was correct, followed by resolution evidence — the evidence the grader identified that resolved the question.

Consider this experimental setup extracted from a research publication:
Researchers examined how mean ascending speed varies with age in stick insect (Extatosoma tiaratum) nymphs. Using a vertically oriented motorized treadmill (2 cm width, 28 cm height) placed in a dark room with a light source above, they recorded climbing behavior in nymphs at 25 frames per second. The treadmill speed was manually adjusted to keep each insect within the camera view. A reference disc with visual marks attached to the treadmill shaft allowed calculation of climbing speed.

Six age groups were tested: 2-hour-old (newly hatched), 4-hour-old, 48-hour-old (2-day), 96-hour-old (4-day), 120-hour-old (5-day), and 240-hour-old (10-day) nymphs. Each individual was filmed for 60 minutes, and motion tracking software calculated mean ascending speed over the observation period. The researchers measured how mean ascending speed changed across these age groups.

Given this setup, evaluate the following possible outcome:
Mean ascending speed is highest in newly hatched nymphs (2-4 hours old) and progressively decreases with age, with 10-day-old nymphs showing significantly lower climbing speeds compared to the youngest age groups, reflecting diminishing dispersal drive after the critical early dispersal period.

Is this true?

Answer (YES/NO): NO